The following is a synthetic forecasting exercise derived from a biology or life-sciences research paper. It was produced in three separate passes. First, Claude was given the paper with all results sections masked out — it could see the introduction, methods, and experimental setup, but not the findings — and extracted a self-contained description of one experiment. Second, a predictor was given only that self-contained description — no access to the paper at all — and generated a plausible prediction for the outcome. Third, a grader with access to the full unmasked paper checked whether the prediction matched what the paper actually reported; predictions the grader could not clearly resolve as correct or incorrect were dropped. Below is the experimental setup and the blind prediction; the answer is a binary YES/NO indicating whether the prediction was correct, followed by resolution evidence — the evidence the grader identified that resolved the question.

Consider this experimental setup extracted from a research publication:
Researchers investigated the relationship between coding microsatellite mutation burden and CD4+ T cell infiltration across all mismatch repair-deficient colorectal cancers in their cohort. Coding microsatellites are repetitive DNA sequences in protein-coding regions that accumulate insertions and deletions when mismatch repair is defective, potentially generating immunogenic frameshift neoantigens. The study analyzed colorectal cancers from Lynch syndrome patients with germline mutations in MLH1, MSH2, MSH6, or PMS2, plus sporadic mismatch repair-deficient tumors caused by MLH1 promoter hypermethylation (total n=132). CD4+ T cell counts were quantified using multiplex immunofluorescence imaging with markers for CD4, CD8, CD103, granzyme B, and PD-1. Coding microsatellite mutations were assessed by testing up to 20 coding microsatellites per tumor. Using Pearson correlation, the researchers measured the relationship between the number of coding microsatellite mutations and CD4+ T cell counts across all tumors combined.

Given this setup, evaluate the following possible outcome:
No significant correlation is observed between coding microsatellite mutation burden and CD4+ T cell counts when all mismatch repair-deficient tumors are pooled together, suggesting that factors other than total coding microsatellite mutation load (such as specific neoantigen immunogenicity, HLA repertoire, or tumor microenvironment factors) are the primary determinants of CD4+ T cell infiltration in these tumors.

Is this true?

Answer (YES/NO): NO